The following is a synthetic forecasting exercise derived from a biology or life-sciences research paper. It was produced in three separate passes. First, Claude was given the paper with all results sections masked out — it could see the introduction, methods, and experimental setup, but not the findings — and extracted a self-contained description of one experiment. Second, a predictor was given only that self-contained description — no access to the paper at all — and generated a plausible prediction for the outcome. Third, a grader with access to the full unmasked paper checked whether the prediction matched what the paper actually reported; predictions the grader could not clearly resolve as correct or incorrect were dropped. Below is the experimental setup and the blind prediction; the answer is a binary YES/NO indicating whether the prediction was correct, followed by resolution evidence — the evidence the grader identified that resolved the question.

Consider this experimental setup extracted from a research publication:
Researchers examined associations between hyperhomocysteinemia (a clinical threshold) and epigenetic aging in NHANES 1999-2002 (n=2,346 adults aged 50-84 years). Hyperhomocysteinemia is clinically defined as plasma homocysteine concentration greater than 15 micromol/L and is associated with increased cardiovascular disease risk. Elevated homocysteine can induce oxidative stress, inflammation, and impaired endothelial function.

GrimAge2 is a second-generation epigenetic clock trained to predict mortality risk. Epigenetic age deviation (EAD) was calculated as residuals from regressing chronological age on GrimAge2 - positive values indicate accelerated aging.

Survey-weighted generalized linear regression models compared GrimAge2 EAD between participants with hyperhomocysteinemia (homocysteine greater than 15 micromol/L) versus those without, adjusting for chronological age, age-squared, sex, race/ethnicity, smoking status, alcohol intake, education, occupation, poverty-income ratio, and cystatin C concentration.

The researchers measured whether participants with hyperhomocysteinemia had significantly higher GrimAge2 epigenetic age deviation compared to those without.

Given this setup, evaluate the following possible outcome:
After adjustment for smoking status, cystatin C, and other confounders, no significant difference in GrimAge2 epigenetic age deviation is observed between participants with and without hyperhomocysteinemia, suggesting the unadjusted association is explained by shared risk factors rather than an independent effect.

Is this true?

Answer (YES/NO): NO